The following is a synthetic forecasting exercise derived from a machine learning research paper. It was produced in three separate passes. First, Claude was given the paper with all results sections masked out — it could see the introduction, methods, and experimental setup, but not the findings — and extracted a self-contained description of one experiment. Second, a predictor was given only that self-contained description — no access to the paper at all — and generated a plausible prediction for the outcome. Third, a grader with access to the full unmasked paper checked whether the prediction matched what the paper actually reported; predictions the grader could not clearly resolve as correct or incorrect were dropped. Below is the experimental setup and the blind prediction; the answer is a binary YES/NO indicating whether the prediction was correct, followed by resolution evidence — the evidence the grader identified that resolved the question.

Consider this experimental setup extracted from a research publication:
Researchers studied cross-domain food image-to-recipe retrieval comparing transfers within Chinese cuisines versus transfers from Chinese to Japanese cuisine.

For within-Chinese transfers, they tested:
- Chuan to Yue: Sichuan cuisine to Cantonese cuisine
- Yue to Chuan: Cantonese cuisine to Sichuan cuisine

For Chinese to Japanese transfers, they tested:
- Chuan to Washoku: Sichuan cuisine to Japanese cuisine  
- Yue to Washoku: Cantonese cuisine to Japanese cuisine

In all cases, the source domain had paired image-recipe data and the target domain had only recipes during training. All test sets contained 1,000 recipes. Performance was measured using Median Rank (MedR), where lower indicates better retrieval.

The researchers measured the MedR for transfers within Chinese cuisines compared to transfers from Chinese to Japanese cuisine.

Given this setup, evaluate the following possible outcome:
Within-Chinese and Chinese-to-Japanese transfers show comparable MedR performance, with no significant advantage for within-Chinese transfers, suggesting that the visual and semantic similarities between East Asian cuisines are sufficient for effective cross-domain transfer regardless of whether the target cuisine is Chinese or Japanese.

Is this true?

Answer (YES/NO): NO